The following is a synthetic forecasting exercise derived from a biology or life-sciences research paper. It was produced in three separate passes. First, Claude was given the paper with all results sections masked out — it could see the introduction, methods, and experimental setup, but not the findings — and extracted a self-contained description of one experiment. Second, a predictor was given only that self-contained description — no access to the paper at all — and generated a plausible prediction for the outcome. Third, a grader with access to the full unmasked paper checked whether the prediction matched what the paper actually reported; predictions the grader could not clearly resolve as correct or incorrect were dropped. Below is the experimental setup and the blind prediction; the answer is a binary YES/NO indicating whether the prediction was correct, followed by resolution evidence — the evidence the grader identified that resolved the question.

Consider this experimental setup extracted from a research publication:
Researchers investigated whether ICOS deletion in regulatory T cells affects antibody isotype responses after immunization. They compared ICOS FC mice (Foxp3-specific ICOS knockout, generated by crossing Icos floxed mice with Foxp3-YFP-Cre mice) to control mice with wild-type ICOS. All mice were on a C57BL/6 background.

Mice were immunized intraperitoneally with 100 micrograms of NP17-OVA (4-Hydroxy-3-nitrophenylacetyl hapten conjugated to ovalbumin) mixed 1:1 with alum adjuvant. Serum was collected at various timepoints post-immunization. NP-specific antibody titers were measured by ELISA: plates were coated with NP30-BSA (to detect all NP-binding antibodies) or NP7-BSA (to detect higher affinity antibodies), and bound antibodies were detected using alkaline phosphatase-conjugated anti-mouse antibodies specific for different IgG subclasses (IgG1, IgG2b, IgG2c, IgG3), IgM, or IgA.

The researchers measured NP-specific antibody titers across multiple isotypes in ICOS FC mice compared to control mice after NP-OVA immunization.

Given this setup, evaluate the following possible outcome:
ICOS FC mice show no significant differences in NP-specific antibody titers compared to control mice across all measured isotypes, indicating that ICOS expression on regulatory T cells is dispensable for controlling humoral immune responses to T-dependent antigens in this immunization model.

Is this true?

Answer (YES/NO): YES